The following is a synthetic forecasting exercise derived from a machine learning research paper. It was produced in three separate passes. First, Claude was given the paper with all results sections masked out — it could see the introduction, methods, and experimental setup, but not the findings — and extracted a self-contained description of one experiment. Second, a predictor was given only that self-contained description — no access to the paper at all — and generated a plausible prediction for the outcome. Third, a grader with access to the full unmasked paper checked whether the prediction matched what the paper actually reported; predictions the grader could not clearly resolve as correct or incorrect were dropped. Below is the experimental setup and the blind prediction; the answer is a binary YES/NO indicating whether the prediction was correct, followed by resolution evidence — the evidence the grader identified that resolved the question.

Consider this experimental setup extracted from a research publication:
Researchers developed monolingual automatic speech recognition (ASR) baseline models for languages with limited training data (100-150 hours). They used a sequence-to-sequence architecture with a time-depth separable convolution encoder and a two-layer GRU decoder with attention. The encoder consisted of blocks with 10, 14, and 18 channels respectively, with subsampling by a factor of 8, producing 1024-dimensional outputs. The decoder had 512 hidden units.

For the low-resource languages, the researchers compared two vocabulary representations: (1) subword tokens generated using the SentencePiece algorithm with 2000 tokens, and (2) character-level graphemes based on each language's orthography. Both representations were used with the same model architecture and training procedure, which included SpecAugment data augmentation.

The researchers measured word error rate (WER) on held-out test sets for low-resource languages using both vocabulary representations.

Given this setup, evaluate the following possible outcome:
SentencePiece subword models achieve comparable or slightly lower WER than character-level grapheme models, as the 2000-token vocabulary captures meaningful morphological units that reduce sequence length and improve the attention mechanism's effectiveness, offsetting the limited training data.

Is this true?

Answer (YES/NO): NO